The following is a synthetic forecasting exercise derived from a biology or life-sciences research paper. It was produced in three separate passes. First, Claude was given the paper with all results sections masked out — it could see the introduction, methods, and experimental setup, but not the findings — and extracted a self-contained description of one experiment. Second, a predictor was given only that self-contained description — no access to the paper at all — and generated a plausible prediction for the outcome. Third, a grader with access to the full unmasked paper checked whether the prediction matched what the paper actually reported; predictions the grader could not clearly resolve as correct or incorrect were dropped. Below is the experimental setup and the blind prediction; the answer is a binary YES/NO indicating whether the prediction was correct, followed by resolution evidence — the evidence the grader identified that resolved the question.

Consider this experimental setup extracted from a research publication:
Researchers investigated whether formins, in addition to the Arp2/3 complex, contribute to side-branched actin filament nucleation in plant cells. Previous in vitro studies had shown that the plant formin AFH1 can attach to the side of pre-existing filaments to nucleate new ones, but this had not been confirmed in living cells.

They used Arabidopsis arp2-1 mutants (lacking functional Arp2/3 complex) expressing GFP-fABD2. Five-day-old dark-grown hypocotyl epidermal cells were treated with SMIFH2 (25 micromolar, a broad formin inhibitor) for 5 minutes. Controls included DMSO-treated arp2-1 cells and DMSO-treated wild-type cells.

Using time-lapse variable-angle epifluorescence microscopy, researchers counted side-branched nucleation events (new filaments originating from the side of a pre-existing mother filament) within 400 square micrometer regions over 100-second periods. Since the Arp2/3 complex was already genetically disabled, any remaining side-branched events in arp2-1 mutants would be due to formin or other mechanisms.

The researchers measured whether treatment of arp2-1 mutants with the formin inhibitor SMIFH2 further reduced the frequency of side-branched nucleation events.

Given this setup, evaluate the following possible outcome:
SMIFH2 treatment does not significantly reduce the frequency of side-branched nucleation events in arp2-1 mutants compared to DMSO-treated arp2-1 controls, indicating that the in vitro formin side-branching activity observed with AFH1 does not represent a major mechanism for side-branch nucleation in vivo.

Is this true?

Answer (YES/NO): NO